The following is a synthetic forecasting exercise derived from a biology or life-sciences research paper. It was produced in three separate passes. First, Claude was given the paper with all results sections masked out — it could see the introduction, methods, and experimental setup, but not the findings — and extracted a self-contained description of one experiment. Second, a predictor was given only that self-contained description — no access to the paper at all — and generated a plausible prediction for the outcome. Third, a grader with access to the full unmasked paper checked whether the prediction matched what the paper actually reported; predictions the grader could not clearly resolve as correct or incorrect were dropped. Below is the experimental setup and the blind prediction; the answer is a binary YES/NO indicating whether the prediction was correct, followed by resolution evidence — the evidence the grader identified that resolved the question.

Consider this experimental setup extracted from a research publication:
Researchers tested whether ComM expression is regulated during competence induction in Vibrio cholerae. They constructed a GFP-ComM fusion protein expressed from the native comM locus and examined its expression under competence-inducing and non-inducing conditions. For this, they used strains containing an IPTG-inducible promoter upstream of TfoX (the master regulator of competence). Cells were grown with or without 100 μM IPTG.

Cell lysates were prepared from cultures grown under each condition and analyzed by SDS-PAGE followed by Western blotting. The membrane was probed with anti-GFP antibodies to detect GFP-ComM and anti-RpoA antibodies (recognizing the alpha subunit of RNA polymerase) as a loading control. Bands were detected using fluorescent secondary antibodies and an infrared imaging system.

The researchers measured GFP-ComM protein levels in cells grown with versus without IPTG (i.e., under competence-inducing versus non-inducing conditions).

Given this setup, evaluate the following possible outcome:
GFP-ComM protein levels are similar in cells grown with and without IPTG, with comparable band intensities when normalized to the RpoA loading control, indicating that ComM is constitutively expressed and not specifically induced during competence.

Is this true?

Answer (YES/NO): NO